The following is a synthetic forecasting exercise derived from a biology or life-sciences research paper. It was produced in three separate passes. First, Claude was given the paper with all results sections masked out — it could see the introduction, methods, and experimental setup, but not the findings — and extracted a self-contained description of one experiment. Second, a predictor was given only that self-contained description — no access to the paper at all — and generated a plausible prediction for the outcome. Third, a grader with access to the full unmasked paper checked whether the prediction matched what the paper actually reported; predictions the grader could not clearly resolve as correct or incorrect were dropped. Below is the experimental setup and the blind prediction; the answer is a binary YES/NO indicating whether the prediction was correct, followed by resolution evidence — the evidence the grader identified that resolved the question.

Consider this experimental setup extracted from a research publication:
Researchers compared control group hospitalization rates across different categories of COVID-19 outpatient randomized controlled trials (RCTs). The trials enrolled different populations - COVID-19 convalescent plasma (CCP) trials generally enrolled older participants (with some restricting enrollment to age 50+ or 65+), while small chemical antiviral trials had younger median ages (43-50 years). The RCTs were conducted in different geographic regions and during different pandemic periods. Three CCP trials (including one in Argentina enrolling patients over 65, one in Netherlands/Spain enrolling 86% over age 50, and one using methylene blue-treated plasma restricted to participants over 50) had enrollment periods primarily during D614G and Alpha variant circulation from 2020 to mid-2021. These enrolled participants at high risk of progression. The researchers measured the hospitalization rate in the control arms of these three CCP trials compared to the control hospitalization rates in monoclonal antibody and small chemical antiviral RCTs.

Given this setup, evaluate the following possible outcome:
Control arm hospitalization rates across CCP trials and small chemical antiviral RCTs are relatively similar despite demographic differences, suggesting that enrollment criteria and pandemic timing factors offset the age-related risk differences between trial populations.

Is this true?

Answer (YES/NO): NO